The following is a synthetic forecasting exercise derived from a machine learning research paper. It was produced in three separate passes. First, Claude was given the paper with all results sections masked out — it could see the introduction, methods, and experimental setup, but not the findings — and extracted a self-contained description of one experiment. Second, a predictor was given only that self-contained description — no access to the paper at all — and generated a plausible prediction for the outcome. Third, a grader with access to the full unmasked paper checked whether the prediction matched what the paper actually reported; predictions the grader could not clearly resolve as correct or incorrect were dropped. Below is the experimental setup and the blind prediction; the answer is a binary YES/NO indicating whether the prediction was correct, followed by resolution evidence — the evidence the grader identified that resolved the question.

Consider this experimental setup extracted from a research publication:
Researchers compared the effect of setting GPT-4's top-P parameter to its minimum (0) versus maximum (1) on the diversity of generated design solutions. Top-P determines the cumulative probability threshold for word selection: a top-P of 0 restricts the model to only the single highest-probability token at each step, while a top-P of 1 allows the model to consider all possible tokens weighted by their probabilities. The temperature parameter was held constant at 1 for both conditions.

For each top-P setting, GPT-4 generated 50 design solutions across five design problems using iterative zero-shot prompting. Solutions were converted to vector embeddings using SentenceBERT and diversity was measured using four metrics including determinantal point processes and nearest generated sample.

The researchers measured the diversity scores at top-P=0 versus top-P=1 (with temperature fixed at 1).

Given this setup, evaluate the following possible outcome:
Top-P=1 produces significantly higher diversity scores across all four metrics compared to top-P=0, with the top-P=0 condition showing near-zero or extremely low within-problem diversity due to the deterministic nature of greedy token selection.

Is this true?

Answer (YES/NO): NO